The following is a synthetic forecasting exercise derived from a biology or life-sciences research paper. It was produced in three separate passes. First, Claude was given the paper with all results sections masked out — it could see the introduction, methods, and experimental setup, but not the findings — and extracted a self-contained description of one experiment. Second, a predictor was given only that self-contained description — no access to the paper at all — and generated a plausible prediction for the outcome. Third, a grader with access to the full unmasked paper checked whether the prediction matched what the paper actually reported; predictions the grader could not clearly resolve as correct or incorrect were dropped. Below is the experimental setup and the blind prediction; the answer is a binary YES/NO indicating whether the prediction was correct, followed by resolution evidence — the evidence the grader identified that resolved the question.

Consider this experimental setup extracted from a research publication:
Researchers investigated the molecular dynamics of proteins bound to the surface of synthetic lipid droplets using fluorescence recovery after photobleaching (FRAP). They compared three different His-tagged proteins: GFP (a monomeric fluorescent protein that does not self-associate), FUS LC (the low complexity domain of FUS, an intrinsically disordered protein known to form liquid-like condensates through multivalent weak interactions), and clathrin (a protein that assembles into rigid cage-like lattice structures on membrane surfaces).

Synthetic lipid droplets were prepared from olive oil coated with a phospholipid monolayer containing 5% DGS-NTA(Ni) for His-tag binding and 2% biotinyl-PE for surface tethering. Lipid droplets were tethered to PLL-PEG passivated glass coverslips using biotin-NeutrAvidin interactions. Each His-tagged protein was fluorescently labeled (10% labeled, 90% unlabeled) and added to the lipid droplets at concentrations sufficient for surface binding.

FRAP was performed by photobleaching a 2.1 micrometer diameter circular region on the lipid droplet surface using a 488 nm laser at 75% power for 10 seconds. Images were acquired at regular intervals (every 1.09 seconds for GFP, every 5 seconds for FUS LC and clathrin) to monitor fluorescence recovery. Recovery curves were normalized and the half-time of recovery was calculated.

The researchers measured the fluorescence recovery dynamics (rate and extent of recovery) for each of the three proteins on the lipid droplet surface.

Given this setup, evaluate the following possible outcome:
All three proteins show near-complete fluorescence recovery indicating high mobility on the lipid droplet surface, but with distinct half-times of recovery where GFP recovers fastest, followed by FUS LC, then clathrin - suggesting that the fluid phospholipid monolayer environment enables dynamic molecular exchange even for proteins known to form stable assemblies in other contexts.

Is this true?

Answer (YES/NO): NO